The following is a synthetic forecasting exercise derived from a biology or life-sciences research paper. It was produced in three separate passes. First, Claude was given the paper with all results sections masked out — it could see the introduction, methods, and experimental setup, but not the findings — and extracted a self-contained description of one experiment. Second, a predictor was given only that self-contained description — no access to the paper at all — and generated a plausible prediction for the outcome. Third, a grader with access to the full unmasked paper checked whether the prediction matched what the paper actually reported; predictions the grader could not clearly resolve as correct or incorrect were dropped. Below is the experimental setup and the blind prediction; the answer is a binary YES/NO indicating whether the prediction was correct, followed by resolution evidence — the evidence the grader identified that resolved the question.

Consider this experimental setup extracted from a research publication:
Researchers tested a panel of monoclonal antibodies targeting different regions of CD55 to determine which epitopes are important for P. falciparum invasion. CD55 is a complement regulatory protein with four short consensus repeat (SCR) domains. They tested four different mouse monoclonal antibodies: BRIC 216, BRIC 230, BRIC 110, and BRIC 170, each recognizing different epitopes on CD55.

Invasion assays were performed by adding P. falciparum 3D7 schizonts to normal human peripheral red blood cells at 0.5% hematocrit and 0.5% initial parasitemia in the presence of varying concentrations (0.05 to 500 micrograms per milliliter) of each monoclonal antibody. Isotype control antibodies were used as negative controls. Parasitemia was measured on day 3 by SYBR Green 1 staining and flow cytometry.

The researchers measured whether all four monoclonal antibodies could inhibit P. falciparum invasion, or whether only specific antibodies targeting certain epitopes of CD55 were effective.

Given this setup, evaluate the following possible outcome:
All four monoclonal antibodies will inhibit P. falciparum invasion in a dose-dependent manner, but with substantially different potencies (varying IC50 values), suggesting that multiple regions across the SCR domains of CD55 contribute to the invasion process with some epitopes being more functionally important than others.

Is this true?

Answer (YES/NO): NO